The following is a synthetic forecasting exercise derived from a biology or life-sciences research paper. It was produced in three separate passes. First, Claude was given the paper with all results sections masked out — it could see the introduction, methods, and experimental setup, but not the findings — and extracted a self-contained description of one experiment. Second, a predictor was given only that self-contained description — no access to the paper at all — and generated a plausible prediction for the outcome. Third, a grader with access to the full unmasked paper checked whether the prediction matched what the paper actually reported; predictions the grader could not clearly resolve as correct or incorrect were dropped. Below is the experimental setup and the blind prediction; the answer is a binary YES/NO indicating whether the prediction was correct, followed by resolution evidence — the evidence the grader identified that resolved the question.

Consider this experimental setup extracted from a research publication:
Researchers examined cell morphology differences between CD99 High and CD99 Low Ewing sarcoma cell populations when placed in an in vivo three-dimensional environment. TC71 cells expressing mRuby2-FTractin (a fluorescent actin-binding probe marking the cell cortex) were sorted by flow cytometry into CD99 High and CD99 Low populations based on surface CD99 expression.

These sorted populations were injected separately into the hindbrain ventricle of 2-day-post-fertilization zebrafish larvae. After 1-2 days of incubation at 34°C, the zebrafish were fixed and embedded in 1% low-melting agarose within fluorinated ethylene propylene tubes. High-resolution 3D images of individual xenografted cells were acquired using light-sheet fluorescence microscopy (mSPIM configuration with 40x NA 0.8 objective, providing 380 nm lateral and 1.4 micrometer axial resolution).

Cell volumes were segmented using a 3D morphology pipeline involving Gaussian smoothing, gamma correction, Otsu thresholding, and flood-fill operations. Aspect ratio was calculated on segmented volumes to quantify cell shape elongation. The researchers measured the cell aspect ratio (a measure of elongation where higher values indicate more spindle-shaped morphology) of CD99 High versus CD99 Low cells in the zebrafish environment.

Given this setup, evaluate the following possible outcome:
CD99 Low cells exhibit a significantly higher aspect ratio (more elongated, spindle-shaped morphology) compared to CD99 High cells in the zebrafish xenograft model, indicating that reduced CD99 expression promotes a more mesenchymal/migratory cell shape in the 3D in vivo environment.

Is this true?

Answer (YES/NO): NO